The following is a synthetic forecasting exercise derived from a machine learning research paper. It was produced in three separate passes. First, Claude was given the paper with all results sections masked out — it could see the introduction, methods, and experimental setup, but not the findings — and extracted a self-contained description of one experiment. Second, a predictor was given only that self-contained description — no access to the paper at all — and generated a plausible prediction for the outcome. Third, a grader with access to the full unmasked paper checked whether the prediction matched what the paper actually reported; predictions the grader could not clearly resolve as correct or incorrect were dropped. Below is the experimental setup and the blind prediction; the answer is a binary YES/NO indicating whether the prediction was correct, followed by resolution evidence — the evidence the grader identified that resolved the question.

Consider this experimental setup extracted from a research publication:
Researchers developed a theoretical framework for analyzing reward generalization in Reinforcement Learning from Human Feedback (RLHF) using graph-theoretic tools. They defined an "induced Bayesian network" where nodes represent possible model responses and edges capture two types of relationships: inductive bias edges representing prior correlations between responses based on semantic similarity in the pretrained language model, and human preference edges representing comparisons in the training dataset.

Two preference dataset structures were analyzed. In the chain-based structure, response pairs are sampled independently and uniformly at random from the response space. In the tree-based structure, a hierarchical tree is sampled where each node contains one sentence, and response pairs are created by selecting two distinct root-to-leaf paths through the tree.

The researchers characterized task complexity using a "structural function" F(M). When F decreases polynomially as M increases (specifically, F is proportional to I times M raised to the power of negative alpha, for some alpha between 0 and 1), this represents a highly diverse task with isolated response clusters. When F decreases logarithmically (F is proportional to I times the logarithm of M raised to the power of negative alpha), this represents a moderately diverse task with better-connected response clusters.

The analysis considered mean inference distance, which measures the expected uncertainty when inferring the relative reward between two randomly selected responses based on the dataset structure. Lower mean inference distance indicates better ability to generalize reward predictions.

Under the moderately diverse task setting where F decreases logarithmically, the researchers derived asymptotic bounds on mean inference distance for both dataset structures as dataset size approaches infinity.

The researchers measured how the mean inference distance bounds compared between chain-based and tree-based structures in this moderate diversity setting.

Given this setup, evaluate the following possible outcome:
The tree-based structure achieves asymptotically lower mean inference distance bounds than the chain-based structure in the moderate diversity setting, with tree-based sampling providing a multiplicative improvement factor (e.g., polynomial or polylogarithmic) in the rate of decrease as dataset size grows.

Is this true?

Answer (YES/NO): NO